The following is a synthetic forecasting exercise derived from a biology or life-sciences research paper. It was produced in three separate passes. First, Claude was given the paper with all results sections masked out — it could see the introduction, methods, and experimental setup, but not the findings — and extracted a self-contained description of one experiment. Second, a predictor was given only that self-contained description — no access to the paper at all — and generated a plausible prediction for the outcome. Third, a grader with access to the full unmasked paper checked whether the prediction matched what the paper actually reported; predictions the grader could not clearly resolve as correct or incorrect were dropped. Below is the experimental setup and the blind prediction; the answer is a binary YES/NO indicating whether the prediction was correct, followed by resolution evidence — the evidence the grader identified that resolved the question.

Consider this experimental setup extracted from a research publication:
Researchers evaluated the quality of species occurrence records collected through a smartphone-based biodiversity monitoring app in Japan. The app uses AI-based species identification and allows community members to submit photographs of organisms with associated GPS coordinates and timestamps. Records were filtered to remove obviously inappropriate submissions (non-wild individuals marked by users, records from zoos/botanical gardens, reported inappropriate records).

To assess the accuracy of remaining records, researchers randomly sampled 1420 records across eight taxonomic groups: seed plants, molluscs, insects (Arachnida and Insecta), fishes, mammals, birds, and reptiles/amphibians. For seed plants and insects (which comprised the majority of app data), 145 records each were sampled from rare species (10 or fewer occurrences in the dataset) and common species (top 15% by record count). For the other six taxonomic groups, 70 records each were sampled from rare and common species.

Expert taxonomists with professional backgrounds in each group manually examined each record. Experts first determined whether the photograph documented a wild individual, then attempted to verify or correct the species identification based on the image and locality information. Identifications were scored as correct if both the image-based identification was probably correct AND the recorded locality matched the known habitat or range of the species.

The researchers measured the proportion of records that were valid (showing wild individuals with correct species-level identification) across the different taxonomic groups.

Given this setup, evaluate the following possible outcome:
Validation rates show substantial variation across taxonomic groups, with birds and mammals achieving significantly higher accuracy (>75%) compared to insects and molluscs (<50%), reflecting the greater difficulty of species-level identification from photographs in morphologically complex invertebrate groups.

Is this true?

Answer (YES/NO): NO